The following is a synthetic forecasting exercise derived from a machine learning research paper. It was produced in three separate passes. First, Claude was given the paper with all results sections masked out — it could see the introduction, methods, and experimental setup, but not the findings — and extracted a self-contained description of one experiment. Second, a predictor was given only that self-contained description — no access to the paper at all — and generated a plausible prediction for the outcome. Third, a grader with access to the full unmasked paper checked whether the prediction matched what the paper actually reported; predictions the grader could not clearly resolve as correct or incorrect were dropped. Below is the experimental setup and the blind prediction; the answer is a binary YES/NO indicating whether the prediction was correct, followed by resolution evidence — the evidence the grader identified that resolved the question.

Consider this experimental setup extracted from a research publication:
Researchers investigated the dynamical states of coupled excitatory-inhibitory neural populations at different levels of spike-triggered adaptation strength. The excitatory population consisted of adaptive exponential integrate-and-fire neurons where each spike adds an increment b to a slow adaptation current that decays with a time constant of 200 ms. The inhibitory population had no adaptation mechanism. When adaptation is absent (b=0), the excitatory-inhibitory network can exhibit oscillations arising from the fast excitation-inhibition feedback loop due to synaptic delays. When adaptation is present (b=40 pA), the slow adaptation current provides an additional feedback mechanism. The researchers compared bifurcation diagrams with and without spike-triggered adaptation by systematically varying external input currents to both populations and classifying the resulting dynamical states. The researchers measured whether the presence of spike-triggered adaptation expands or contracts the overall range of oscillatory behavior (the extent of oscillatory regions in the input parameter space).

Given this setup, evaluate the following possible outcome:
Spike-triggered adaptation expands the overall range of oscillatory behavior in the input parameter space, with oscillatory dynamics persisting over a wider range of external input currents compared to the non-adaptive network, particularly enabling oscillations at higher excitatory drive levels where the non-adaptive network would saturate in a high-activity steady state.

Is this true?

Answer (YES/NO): YES